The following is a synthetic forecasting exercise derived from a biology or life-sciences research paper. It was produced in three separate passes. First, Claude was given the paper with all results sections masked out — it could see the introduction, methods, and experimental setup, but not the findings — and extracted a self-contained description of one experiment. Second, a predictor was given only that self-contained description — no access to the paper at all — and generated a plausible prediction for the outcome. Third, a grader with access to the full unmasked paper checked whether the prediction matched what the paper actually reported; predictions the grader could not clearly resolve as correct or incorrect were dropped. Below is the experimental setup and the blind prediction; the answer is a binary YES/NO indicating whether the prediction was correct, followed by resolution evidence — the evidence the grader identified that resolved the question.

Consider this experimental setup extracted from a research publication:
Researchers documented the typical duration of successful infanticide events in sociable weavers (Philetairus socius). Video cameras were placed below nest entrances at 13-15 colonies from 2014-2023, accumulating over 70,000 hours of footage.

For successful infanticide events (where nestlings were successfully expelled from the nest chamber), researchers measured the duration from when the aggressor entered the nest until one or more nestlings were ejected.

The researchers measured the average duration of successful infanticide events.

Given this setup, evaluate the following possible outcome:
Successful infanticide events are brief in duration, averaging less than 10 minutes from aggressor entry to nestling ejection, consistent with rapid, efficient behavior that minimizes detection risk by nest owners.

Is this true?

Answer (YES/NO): YES